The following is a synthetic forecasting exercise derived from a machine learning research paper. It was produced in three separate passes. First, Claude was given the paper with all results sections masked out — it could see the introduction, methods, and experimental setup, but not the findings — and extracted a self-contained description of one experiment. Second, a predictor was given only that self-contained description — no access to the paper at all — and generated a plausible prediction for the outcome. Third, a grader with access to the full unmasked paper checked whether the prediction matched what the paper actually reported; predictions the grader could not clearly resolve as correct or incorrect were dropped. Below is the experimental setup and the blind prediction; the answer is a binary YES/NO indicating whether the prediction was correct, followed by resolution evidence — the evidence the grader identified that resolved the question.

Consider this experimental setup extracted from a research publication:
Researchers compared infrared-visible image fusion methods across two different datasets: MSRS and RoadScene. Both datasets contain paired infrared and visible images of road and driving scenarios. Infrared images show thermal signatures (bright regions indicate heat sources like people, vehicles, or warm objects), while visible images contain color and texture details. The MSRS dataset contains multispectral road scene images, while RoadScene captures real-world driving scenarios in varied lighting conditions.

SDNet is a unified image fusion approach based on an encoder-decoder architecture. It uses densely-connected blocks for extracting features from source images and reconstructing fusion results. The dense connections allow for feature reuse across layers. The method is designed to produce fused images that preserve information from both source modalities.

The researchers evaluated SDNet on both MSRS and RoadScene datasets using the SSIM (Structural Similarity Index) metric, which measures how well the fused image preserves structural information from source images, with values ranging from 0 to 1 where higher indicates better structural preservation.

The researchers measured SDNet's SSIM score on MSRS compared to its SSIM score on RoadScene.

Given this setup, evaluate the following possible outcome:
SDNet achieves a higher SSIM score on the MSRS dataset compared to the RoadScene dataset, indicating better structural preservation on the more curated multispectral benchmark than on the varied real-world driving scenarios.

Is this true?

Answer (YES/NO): NO